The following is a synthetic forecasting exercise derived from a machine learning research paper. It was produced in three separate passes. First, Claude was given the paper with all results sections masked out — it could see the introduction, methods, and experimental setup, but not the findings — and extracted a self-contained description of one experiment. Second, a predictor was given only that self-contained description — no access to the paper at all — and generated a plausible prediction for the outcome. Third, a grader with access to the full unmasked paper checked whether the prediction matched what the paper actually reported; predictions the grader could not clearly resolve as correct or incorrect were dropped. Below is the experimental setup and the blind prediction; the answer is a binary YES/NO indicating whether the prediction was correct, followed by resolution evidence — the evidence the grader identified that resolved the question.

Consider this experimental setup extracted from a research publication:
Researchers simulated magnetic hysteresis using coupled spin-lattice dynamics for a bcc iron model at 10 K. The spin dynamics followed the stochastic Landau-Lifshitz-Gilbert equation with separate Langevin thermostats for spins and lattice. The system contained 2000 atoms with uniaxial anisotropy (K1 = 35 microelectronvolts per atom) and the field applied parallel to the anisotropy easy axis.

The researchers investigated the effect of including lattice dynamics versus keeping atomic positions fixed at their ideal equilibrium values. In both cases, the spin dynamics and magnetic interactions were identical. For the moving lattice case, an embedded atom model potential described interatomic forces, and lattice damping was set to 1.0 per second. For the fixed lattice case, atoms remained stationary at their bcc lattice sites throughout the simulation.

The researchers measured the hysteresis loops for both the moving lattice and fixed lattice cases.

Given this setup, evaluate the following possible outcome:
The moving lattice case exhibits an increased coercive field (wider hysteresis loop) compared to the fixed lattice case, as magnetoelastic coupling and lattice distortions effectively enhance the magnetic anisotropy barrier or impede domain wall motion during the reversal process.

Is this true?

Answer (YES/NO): NO